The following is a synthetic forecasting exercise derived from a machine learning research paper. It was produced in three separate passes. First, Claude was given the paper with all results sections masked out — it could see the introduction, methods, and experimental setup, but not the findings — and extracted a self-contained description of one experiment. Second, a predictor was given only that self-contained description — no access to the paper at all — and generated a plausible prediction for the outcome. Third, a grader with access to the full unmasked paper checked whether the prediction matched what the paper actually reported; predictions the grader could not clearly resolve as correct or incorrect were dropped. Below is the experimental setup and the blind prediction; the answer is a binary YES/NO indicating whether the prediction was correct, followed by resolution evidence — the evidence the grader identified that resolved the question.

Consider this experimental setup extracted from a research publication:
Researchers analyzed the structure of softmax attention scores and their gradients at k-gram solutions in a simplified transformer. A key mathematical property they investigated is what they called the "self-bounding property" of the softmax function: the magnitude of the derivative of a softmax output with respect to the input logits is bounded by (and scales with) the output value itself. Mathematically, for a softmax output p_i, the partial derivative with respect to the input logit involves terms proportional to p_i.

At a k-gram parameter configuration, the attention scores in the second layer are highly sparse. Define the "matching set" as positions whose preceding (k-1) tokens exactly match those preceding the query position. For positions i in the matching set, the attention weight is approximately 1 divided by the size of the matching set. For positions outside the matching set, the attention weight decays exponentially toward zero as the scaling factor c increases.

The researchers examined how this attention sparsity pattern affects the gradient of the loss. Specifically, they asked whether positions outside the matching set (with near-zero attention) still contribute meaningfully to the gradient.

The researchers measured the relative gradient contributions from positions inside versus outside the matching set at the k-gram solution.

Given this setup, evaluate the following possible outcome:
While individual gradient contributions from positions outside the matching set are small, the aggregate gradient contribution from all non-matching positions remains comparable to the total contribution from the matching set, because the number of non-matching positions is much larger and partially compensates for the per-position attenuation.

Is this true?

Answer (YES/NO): NO